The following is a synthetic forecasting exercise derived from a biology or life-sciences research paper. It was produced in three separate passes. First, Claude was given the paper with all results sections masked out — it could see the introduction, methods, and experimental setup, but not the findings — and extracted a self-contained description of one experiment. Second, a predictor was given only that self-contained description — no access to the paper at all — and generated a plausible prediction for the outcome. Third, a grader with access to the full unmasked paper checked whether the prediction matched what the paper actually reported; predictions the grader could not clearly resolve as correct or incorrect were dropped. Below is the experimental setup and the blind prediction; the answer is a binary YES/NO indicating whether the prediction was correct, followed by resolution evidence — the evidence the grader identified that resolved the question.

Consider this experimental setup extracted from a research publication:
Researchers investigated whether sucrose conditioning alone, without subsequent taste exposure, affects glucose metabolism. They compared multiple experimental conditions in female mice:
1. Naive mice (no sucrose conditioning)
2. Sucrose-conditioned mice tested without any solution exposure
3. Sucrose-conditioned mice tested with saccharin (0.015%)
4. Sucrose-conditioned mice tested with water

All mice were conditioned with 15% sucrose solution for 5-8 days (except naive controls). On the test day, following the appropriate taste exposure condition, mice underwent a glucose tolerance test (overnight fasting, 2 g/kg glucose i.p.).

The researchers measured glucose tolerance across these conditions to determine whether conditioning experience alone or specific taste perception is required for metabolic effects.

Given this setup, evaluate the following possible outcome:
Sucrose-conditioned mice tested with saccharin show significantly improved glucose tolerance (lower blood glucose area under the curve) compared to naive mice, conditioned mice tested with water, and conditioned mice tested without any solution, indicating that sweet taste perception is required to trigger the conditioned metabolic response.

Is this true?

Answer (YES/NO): NO